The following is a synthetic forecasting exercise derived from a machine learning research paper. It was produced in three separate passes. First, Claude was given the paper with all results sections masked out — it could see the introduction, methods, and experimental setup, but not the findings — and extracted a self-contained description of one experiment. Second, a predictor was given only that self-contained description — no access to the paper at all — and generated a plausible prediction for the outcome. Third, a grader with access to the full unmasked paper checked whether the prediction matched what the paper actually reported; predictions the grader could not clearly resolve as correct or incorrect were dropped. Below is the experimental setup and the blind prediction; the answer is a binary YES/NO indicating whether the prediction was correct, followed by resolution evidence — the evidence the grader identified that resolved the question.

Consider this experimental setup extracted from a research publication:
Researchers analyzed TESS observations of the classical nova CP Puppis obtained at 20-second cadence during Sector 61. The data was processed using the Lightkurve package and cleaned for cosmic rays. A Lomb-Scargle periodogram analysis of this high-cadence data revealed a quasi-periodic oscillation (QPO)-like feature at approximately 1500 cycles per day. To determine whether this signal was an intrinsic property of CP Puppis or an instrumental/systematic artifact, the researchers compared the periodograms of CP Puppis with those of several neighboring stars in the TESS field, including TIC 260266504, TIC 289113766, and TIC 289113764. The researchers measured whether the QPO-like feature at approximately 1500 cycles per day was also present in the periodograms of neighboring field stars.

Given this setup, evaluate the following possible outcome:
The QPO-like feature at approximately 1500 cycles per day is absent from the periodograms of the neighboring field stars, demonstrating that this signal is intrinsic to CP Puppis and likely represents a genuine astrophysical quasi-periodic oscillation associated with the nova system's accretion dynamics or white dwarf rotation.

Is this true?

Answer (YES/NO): NO